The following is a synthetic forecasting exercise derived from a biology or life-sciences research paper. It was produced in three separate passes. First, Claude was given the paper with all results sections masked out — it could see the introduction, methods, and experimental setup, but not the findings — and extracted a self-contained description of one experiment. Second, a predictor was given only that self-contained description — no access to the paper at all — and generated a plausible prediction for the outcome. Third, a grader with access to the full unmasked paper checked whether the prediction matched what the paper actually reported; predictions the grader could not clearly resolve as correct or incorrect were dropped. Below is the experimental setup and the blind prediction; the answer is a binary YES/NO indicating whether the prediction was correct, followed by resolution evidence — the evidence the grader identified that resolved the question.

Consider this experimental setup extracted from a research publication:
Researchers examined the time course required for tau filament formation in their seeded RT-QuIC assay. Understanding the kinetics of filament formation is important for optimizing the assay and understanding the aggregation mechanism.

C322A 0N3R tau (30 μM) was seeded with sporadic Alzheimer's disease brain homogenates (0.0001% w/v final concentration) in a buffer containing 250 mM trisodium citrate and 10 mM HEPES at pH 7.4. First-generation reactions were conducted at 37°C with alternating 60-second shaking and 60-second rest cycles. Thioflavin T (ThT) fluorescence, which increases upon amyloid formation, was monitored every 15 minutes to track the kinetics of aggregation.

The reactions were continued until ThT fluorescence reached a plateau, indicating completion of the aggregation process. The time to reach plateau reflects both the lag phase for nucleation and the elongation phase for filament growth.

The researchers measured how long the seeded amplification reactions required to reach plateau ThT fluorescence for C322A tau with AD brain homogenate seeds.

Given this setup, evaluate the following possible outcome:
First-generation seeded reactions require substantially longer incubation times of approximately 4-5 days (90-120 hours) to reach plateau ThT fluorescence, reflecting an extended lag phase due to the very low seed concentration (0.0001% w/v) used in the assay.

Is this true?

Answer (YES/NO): YES